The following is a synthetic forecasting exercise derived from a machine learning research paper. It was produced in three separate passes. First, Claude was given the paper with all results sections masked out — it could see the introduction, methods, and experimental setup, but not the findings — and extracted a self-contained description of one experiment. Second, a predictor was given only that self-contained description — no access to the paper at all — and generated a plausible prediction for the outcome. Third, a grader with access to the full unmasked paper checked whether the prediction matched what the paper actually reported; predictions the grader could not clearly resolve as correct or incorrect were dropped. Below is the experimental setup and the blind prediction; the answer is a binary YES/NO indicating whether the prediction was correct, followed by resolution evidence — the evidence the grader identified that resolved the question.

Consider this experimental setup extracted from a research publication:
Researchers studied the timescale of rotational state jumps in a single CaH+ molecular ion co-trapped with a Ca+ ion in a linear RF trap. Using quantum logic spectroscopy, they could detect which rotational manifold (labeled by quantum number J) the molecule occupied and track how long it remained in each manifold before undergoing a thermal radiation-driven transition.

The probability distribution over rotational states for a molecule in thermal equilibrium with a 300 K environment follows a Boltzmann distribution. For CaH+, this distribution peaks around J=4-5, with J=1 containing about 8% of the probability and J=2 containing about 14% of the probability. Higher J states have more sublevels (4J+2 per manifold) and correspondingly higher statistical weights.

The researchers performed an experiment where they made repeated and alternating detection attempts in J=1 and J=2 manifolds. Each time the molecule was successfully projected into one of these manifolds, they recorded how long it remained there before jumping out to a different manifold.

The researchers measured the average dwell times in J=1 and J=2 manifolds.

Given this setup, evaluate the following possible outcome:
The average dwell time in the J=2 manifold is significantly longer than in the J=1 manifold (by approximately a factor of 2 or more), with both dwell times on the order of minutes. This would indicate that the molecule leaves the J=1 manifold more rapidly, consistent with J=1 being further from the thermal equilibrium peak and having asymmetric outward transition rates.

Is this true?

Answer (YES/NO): NO